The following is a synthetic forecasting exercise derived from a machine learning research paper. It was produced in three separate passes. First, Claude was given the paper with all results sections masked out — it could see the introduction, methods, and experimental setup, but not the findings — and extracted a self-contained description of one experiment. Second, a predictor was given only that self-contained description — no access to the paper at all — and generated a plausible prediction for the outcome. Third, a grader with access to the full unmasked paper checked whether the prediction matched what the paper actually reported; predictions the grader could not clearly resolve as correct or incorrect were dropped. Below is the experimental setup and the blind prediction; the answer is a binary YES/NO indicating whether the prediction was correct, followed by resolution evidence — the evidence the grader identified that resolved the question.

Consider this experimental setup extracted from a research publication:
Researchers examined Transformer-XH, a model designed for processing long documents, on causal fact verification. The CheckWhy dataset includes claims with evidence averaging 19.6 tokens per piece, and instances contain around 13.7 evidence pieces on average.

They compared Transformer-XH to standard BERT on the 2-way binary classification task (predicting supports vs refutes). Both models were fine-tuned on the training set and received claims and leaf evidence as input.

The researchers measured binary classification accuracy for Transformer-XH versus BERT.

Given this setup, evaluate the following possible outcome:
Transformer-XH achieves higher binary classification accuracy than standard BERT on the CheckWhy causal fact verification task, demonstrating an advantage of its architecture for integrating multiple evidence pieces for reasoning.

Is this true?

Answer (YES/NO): YES